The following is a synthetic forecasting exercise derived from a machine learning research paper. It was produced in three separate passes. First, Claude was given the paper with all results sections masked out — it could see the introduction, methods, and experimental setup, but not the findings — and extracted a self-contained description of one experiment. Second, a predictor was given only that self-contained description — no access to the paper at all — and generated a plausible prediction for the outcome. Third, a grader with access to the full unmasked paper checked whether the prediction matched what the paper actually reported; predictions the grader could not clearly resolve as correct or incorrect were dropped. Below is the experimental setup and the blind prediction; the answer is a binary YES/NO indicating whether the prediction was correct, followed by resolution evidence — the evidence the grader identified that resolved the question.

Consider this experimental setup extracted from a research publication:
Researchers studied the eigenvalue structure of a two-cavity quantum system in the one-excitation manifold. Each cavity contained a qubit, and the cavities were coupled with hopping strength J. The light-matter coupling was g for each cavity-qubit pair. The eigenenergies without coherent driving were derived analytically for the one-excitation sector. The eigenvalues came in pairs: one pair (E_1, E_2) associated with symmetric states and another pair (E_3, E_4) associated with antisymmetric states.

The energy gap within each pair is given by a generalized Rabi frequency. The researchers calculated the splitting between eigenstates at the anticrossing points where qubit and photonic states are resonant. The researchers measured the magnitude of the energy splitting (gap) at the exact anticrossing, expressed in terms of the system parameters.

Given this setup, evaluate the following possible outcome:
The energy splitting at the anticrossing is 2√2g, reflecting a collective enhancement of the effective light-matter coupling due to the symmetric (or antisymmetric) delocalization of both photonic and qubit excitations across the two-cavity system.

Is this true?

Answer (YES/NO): NO